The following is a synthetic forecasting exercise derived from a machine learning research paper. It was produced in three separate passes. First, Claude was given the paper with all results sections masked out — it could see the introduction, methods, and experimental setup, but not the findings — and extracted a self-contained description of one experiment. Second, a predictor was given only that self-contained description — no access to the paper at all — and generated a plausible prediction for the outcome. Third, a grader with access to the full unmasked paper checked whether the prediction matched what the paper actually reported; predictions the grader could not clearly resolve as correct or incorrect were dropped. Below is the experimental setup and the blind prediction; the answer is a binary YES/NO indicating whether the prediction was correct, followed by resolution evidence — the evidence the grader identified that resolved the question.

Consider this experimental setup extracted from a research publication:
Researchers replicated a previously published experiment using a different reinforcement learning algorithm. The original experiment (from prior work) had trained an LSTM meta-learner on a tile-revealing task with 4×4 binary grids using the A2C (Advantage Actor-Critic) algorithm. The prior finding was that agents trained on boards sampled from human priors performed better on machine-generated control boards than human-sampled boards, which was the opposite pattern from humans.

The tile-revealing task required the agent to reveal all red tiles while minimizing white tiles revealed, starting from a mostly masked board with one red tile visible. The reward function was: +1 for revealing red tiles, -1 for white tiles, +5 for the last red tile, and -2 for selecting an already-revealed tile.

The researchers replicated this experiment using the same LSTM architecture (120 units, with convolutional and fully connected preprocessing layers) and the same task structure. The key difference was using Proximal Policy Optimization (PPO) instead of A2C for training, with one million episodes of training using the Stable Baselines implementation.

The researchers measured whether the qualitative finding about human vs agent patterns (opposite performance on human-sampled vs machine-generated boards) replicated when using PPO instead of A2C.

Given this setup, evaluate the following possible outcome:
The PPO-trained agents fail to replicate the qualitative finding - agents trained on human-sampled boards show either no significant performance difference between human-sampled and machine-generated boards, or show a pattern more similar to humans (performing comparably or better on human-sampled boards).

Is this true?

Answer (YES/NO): NO